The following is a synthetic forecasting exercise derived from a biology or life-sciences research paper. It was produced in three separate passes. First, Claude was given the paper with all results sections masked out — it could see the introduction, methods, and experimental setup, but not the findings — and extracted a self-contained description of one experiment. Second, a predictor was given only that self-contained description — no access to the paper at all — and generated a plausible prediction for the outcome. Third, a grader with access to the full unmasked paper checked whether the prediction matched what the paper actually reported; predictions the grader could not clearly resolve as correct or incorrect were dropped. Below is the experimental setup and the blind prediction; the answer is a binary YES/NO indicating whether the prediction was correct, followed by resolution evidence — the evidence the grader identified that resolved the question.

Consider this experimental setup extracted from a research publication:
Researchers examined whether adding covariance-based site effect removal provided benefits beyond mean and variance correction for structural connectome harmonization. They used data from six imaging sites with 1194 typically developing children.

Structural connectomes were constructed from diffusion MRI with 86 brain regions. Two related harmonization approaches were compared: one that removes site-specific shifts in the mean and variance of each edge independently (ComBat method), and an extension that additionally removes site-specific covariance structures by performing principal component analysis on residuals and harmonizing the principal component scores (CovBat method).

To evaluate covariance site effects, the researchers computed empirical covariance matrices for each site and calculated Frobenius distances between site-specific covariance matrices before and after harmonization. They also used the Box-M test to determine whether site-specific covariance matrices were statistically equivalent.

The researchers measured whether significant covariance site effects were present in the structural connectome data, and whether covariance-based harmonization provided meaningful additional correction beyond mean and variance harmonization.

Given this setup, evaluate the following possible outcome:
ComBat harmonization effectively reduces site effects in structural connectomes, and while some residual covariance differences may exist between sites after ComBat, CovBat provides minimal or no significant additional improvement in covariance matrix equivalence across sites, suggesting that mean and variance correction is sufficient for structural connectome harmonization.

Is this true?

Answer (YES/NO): NO